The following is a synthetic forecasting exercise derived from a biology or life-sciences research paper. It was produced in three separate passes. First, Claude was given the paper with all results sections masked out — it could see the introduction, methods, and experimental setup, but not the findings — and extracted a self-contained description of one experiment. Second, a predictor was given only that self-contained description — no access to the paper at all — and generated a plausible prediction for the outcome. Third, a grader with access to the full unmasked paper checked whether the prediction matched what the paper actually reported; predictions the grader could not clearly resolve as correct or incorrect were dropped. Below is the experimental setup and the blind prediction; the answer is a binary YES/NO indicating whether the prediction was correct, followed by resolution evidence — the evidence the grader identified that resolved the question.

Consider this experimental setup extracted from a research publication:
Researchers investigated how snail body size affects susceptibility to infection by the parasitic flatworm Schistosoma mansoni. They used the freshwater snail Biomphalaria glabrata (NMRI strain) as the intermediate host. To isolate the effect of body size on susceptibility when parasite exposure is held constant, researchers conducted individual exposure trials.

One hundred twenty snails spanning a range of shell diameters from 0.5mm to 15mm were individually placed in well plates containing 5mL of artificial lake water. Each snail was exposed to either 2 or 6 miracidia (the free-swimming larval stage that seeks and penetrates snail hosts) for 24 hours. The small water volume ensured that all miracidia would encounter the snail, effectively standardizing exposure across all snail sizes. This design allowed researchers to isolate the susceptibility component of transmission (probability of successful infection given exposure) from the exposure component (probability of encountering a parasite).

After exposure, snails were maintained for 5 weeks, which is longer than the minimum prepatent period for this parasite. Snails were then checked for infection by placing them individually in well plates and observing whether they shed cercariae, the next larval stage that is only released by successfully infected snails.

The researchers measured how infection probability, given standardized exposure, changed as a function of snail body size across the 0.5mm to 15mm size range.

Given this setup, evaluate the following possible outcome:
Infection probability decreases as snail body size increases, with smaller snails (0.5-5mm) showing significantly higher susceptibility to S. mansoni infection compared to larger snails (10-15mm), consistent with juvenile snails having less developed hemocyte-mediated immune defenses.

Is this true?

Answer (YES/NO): YES